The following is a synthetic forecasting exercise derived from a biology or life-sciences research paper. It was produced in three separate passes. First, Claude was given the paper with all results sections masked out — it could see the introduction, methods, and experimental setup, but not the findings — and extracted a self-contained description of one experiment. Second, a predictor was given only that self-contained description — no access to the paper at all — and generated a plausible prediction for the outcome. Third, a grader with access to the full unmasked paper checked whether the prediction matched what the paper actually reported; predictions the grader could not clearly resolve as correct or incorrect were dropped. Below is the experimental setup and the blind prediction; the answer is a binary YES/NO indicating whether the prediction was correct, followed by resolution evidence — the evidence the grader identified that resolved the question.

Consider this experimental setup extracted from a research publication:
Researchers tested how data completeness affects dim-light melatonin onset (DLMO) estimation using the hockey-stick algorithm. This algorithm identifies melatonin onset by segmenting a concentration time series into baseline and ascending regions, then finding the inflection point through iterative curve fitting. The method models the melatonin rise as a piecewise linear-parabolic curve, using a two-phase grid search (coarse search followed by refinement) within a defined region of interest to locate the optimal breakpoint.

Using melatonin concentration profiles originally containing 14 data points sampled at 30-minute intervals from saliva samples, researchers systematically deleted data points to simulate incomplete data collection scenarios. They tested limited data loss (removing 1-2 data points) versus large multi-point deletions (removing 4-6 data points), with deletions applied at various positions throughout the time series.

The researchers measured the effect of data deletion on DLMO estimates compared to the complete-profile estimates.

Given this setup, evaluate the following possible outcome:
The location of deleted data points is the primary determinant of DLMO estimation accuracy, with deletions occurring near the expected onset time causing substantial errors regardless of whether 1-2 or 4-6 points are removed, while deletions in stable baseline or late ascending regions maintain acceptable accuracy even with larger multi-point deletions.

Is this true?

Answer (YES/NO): NO